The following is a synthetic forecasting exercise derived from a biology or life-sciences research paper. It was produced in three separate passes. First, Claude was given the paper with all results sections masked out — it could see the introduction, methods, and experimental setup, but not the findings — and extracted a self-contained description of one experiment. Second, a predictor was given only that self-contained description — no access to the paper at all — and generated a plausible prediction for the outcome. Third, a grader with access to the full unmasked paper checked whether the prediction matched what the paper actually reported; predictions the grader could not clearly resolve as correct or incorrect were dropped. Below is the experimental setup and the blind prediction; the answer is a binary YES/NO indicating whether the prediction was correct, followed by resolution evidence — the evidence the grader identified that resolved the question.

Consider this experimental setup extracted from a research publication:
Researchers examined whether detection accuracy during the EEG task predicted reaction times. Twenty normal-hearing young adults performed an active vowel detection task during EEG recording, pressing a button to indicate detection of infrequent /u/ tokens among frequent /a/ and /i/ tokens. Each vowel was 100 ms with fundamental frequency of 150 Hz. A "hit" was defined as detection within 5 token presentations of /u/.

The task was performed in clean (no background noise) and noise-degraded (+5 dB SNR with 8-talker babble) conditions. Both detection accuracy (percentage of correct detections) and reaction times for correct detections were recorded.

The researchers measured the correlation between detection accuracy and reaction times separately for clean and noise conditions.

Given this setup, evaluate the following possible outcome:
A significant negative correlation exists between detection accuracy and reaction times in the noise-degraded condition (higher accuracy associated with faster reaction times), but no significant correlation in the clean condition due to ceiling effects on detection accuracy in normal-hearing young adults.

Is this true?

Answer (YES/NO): NO